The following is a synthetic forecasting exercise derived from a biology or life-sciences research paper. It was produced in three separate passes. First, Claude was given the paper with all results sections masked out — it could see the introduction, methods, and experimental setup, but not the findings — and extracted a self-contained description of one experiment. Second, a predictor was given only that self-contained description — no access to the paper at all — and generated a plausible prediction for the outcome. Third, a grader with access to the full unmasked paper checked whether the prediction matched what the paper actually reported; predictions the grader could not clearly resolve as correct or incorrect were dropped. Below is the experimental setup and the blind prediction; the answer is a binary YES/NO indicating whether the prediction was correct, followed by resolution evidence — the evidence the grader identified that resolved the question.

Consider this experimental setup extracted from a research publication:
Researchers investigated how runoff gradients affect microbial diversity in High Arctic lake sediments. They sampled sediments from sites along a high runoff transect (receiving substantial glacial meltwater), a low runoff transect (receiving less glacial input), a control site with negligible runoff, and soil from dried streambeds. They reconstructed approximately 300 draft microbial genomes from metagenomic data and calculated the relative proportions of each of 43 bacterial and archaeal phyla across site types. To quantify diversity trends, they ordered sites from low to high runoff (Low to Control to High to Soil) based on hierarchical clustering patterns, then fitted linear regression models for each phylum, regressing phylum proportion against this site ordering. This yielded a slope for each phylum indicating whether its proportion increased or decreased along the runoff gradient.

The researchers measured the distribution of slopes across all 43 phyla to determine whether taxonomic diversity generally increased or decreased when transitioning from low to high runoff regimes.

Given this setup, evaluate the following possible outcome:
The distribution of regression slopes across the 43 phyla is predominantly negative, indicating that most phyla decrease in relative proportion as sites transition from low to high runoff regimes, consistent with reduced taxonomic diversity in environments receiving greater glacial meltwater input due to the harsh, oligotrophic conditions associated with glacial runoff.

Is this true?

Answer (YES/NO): YES